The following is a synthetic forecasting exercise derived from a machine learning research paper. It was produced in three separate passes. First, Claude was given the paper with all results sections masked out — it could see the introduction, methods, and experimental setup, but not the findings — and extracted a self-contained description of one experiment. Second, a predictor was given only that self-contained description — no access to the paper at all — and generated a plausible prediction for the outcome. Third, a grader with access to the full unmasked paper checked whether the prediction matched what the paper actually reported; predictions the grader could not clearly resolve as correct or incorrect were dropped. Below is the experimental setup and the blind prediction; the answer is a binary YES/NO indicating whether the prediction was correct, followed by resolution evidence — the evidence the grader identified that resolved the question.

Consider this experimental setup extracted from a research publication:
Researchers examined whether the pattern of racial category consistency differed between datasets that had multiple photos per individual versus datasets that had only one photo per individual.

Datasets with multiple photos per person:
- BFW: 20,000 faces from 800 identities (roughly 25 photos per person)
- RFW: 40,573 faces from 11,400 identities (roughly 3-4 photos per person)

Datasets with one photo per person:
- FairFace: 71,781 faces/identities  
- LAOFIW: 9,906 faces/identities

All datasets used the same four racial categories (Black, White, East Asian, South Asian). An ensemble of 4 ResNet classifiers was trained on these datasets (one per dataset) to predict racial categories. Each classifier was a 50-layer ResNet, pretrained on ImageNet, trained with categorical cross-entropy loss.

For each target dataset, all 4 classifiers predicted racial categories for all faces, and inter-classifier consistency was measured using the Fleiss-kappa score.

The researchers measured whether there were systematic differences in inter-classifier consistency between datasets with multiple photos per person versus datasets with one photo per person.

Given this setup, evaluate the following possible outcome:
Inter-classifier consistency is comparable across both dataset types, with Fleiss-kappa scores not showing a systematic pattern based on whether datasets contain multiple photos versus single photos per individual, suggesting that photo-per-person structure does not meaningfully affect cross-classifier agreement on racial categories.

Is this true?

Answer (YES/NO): YES